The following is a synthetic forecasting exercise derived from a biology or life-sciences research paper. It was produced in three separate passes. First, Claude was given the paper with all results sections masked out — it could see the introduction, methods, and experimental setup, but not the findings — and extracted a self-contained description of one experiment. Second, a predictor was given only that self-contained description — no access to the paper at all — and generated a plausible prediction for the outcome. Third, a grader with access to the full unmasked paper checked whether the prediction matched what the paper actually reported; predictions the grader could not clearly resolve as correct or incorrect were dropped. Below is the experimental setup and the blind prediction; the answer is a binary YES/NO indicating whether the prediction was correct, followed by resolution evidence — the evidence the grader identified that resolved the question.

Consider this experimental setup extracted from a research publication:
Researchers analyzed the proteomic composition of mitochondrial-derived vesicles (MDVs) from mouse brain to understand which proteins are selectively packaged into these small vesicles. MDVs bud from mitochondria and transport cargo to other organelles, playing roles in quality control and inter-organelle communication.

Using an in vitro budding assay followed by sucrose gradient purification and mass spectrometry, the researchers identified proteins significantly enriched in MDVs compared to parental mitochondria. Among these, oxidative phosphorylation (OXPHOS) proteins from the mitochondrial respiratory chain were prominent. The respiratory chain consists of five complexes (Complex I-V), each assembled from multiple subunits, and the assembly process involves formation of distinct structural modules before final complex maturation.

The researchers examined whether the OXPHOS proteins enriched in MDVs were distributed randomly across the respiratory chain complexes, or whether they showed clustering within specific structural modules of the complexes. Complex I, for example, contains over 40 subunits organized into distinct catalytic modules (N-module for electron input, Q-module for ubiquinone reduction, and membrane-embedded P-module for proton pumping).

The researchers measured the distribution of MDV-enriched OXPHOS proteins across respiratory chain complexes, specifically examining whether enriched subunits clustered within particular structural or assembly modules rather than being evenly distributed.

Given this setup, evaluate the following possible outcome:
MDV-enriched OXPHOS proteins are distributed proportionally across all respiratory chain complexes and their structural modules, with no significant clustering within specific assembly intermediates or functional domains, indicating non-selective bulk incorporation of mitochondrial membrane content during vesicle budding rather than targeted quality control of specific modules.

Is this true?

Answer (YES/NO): NO